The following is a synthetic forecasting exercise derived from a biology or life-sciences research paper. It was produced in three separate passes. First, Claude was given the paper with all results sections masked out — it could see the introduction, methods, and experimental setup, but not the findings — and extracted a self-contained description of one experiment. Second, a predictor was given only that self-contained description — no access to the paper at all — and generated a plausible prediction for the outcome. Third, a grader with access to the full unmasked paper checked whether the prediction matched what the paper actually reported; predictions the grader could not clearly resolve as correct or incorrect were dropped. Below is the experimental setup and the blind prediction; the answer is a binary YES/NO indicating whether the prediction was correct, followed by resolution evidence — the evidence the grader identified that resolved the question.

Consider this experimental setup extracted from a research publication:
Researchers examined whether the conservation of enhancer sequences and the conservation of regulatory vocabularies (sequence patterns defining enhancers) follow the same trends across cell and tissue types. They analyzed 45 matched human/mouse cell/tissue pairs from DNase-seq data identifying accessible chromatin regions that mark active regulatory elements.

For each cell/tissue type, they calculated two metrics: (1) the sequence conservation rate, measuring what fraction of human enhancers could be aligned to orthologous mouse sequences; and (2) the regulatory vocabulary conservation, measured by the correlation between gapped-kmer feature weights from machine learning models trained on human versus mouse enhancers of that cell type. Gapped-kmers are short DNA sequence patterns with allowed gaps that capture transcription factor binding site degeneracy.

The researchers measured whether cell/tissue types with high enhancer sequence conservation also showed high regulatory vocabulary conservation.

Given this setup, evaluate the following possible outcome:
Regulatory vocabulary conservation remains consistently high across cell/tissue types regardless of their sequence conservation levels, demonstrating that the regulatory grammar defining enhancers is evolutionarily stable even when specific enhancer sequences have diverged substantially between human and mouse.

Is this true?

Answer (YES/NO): YES